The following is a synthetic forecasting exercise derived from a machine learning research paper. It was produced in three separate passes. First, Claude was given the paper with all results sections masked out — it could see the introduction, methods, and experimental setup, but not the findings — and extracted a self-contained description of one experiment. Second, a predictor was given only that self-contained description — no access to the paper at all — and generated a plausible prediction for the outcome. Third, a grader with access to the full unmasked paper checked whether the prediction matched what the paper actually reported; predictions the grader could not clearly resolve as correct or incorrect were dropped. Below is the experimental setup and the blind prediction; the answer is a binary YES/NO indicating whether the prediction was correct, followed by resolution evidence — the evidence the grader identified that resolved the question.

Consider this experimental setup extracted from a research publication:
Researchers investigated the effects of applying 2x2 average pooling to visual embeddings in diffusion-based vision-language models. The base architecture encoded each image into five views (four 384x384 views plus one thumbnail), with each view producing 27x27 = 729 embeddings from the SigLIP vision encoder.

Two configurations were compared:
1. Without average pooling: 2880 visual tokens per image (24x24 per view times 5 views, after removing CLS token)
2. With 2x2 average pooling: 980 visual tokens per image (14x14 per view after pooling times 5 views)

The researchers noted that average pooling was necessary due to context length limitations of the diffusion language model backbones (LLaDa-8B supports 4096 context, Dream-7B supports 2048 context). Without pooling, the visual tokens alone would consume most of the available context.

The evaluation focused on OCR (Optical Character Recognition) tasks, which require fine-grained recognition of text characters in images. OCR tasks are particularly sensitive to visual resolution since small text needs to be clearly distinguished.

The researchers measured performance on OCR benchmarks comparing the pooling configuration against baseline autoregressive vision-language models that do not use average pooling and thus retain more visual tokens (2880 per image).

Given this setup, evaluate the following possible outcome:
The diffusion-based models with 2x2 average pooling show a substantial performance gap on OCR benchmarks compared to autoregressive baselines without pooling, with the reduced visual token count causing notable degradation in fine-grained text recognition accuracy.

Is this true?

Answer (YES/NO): NO